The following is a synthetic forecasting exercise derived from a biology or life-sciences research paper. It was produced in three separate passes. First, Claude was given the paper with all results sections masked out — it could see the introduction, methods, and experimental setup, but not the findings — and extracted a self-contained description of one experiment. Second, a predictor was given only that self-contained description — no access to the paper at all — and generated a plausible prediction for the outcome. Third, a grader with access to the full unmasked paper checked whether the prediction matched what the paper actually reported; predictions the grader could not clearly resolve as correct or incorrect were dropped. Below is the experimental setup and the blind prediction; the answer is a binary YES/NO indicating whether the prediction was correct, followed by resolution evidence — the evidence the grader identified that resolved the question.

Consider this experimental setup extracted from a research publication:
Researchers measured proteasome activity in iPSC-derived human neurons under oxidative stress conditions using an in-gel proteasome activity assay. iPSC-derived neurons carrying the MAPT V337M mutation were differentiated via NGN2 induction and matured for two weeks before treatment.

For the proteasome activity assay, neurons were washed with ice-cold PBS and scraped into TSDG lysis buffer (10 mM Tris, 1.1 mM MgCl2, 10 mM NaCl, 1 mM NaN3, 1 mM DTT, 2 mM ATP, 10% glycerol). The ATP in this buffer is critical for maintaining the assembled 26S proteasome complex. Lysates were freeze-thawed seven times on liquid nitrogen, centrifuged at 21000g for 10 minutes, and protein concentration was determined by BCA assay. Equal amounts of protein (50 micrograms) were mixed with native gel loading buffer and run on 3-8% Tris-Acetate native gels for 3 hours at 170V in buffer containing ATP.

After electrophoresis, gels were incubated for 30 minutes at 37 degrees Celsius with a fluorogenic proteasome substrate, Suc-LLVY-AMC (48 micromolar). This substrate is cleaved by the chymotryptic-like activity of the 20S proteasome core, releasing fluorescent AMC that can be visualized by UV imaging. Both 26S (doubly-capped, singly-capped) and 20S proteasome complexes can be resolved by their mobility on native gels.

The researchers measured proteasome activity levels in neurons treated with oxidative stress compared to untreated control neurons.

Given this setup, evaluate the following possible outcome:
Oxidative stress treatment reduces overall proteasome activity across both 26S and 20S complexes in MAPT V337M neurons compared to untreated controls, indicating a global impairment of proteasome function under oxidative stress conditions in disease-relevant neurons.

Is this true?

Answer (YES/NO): YES